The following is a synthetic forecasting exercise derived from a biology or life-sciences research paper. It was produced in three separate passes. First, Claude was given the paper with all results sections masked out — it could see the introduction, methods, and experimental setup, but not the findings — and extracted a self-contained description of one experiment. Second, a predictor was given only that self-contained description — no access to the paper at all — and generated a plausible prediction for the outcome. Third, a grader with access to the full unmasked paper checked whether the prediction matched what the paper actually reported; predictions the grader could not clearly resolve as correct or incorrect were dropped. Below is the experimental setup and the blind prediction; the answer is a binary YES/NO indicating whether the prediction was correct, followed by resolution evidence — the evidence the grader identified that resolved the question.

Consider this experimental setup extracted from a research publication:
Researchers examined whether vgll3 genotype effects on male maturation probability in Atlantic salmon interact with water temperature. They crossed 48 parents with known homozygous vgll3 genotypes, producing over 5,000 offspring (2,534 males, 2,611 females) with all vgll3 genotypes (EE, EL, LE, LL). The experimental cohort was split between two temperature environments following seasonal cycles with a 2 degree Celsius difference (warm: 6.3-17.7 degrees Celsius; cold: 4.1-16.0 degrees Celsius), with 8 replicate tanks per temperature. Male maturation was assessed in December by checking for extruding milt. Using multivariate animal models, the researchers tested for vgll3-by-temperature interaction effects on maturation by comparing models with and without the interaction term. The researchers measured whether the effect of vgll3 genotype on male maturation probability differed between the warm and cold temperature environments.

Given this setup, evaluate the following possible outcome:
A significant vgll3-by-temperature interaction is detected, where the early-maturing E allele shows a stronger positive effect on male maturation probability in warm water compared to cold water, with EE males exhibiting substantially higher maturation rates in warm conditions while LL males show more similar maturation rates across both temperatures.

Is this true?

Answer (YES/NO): NO